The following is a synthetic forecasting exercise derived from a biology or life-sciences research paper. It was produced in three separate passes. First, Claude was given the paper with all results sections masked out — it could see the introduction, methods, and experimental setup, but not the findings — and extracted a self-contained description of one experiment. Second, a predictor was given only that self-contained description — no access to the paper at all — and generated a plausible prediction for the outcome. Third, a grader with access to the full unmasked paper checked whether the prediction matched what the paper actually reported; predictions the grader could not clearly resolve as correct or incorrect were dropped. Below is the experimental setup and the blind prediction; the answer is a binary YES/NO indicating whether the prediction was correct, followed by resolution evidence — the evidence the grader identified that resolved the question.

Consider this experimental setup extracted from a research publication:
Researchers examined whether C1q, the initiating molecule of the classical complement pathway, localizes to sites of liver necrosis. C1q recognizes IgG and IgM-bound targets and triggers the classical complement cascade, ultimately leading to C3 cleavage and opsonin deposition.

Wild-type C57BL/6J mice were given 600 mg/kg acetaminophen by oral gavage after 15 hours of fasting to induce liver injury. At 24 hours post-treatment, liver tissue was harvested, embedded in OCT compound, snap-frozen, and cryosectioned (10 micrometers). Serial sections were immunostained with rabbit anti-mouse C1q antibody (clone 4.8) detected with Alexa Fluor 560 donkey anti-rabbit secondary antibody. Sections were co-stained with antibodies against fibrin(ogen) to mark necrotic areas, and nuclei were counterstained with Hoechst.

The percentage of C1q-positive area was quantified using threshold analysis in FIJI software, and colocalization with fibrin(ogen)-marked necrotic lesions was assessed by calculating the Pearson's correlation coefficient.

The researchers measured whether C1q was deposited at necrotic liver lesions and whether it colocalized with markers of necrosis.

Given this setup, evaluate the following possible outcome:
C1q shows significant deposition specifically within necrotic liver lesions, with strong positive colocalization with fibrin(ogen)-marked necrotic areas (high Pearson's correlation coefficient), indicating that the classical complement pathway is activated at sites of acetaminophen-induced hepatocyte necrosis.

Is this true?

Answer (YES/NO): YES